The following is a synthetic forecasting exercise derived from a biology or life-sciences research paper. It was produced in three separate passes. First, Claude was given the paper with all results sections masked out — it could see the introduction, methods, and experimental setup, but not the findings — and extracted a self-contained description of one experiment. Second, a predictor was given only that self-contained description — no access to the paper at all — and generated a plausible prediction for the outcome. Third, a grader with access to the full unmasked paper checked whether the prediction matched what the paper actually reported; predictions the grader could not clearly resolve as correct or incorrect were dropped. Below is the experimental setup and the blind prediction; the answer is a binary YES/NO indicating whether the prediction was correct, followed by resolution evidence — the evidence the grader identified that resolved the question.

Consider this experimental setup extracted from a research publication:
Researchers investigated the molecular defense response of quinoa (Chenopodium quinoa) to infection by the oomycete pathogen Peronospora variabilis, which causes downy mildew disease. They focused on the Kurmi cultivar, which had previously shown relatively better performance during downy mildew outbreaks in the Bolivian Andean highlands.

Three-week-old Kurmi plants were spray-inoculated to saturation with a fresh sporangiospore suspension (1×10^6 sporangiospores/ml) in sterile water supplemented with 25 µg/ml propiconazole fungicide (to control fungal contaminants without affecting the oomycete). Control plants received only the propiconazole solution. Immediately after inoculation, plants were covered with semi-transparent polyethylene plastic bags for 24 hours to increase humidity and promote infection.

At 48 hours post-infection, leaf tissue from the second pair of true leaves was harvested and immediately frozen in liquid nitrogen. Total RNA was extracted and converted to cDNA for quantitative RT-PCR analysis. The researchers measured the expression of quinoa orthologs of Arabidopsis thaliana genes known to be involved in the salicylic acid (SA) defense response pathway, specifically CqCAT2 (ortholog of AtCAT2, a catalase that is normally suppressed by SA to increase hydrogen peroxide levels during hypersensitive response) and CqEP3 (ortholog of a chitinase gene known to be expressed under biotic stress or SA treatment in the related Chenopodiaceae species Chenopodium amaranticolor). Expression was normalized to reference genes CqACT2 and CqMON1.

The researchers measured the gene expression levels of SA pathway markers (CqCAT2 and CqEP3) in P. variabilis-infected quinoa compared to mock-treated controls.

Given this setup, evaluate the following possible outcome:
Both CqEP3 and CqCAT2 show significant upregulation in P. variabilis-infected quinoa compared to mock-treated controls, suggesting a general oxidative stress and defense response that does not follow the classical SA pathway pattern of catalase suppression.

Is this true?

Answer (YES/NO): NO